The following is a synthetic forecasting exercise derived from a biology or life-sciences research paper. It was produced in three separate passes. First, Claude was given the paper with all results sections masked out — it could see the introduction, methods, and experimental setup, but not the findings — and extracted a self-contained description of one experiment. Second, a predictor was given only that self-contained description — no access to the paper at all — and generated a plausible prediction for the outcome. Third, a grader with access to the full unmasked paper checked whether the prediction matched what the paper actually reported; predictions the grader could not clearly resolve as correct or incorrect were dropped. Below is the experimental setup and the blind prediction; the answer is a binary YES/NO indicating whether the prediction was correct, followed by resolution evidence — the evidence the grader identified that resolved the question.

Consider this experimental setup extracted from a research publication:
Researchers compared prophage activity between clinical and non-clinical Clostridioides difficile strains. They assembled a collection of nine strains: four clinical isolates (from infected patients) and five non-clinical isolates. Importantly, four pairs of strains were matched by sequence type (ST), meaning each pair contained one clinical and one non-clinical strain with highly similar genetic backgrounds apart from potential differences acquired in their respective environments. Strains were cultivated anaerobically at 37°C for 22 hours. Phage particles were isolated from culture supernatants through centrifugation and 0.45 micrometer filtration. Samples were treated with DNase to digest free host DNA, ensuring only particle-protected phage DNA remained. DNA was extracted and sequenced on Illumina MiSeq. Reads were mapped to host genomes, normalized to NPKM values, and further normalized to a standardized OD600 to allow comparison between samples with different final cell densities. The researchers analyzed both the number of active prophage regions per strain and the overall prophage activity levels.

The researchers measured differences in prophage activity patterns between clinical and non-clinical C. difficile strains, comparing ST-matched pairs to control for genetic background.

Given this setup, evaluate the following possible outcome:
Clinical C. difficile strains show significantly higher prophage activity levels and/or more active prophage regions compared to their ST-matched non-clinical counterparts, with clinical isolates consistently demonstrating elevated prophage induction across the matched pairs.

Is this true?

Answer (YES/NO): NO